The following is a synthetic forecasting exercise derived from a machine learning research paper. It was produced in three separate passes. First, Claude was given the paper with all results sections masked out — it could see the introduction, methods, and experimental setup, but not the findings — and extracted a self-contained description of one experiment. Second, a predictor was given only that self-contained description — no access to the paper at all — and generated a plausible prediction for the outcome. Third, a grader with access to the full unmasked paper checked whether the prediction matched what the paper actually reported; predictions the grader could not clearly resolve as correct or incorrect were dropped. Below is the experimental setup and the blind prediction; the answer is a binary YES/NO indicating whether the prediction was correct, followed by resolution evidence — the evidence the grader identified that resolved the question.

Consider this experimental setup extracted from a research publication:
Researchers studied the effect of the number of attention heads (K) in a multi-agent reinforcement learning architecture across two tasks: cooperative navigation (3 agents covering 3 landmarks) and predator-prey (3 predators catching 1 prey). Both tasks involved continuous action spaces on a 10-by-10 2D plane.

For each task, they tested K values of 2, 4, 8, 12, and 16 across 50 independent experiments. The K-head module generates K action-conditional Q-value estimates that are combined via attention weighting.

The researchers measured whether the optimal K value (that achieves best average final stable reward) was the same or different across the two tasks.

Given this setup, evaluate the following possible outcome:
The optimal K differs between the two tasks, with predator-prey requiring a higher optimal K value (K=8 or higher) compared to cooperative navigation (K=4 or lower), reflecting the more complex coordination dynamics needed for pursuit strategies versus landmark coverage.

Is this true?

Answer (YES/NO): NO